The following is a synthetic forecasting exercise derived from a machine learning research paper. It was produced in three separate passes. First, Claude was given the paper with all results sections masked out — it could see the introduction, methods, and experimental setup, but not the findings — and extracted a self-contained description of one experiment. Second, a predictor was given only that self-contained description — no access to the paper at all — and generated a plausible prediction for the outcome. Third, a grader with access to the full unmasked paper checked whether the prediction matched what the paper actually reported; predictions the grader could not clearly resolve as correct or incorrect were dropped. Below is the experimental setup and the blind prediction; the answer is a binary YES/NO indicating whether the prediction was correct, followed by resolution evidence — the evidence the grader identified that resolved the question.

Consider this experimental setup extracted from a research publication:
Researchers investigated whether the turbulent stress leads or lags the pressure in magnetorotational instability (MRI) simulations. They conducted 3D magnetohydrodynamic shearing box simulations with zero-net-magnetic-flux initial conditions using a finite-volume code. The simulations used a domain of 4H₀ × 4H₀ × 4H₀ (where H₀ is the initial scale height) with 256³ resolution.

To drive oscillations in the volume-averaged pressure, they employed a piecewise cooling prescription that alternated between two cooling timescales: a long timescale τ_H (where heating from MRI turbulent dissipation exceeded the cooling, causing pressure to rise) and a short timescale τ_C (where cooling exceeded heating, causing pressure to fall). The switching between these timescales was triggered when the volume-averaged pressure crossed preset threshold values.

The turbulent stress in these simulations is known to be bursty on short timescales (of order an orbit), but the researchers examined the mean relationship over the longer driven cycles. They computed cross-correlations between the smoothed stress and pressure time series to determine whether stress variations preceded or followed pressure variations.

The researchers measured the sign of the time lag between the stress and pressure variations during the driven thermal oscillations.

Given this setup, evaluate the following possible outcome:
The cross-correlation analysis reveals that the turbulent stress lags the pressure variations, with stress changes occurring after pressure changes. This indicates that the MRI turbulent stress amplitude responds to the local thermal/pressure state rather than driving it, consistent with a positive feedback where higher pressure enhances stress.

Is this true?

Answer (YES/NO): YES